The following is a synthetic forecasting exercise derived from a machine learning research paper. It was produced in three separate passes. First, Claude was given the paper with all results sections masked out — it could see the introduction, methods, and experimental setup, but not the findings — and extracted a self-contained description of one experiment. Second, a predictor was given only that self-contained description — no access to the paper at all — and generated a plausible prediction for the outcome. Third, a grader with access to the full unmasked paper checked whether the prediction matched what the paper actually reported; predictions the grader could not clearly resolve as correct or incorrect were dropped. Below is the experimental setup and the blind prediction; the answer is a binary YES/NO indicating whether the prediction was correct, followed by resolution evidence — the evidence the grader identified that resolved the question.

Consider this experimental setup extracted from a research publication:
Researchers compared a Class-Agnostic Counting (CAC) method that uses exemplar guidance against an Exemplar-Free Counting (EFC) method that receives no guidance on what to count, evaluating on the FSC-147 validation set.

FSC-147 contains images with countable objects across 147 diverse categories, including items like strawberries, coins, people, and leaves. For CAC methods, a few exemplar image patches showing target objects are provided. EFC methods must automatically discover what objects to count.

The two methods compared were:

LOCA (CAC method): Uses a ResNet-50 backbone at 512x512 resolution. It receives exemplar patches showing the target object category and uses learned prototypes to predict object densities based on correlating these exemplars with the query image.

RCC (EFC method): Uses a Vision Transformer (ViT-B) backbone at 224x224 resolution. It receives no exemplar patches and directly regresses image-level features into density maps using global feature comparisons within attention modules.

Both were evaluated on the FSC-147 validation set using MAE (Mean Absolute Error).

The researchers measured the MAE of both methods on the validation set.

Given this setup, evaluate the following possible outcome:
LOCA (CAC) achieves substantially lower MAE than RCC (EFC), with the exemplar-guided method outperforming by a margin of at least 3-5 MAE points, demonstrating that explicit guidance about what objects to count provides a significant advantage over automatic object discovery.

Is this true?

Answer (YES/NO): NO